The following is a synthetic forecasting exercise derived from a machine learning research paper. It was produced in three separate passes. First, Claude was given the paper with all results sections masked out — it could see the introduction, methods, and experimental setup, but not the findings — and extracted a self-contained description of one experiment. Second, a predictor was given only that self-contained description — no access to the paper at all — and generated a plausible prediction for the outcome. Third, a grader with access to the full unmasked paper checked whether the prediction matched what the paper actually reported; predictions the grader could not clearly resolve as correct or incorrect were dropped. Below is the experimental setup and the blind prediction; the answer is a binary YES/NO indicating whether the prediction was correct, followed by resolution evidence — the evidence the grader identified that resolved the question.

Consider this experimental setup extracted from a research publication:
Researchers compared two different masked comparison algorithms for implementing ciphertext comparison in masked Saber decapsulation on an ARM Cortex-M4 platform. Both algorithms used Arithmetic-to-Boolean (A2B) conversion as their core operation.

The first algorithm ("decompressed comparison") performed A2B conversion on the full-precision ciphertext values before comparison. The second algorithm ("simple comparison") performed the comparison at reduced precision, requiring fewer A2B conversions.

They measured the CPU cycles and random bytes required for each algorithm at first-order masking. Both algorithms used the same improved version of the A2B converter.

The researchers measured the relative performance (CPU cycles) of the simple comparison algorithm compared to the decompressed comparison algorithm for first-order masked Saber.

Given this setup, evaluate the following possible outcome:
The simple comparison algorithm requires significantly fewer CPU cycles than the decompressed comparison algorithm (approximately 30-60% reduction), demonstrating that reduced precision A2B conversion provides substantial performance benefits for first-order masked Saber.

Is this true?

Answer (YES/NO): YES